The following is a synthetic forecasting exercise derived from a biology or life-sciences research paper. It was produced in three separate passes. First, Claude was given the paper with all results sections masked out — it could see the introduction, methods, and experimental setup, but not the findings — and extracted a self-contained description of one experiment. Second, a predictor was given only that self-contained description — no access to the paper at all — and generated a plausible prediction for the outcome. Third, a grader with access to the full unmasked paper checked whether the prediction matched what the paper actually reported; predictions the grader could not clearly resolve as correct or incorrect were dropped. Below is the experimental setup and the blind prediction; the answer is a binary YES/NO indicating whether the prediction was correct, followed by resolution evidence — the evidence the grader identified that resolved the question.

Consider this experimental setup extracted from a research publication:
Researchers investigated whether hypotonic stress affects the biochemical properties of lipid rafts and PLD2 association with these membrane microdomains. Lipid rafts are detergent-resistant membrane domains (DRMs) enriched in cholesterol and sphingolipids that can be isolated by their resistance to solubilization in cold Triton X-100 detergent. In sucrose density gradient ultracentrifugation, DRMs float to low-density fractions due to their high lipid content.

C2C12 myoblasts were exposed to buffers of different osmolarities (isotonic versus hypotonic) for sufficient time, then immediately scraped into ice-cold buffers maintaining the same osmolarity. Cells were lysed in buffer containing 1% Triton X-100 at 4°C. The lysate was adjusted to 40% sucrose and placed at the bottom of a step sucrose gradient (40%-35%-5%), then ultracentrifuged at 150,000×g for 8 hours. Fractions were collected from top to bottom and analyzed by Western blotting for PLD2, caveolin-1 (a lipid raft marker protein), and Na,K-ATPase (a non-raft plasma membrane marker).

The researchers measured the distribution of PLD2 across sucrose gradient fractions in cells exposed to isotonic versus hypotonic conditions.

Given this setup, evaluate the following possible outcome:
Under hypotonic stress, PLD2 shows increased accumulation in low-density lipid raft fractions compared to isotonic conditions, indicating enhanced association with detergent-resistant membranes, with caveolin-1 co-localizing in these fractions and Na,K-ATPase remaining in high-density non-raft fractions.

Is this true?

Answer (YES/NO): NO